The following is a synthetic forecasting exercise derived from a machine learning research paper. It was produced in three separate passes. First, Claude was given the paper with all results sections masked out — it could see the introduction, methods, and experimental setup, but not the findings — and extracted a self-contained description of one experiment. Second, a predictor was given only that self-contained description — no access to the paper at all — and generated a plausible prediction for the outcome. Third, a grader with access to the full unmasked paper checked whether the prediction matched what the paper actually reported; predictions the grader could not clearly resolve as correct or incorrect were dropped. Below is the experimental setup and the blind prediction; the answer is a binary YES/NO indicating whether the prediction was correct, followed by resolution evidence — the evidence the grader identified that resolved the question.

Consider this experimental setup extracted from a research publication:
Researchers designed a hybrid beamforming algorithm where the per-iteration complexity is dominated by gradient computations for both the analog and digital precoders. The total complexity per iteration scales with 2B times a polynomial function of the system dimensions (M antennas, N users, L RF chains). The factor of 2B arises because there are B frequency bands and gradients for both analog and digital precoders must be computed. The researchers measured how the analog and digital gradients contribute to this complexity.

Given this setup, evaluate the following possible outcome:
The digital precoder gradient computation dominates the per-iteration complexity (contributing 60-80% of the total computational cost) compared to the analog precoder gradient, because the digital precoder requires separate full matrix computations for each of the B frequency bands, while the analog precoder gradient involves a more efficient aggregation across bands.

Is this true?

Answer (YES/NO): NO